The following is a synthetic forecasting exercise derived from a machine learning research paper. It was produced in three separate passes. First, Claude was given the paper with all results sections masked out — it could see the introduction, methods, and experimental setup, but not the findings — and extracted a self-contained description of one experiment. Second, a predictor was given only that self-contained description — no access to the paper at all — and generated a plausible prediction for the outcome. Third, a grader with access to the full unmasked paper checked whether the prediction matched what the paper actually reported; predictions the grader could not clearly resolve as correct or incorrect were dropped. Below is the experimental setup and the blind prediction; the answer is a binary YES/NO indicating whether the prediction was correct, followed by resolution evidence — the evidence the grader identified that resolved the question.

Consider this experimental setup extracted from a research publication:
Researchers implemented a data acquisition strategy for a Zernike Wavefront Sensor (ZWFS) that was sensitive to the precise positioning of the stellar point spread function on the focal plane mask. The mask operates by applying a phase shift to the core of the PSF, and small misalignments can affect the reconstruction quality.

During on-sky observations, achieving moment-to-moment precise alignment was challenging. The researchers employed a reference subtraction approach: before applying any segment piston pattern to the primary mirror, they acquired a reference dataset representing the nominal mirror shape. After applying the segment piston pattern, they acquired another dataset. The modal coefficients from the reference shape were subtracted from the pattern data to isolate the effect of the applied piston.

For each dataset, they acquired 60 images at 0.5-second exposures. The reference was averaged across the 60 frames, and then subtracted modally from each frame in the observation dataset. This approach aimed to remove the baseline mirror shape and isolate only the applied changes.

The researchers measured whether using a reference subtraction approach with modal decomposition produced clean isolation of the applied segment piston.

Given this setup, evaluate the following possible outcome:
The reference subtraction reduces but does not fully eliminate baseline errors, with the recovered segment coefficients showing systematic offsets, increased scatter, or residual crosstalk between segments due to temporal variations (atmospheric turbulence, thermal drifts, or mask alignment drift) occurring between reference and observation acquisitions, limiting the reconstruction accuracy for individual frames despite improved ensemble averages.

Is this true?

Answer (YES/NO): YES